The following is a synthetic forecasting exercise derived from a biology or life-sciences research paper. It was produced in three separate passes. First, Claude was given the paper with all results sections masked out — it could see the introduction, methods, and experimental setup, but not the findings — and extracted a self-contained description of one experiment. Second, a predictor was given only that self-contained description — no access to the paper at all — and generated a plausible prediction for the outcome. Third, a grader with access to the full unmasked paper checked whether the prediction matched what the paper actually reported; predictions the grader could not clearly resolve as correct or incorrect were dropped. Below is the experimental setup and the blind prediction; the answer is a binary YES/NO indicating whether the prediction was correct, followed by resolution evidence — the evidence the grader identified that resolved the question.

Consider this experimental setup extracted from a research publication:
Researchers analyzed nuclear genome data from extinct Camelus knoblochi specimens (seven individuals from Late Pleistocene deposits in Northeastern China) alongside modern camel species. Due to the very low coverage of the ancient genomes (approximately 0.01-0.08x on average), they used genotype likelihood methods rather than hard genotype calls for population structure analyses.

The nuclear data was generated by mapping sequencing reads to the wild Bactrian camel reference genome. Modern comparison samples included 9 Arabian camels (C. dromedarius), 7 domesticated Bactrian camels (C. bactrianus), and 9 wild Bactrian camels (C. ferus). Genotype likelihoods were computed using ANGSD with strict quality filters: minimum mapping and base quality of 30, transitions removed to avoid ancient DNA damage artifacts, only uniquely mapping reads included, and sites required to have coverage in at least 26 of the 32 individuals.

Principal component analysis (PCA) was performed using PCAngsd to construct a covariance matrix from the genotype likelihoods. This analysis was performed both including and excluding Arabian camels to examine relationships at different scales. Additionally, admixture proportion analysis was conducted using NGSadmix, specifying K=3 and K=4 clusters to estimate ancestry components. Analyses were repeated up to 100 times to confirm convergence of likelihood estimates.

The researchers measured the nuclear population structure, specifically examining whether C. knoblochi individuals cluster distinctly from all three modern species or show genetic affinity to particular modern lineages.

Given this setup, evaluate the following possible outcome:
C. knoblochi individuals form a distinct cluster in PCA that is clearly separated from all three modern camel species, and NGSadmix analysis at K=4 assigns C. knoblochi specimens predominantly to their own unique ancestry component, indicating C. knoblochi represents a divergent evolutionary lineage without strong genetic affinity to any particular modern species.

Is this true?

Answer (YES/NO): NO